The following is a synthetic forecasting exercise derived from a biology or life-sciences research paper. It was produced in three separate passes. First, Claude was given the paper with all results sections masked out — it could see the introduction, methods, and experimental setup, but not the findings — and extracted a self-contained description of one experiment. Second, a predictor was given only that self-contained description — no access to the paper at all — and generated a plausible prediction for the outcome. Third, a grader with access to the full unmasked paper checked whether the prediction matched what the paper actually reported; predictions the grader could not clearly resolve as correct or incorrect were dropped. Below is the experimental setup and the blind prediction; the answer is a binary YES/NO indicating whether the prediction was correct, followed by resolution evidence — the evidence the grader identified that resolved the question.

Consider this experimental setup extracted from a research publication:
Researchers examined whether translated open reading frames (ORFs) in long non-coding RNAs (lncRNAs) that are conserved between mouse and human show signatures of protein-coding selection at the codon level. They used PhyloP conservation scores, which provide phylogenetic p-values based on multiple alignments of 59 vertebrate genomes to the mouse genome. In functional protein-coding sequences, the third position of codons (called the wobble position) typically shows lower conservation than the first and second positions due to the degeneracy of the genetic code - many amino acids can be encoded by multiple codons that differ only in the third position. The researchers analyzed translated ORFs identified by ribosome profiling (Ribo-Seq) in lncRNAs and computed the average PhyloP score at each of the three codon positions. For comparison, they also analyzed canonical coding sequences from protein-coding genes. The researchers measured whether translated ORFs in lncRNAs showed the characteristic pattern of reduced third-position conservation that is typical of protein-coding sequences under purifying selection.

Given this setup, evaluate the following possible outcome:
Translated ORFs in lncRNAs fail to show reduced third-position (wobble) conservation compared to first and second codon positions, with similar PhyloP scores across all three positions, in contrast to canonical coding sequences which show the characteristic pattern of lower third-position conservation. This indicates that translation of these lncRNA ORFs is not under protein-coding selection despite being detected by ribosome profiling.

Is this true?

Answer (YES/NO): YES